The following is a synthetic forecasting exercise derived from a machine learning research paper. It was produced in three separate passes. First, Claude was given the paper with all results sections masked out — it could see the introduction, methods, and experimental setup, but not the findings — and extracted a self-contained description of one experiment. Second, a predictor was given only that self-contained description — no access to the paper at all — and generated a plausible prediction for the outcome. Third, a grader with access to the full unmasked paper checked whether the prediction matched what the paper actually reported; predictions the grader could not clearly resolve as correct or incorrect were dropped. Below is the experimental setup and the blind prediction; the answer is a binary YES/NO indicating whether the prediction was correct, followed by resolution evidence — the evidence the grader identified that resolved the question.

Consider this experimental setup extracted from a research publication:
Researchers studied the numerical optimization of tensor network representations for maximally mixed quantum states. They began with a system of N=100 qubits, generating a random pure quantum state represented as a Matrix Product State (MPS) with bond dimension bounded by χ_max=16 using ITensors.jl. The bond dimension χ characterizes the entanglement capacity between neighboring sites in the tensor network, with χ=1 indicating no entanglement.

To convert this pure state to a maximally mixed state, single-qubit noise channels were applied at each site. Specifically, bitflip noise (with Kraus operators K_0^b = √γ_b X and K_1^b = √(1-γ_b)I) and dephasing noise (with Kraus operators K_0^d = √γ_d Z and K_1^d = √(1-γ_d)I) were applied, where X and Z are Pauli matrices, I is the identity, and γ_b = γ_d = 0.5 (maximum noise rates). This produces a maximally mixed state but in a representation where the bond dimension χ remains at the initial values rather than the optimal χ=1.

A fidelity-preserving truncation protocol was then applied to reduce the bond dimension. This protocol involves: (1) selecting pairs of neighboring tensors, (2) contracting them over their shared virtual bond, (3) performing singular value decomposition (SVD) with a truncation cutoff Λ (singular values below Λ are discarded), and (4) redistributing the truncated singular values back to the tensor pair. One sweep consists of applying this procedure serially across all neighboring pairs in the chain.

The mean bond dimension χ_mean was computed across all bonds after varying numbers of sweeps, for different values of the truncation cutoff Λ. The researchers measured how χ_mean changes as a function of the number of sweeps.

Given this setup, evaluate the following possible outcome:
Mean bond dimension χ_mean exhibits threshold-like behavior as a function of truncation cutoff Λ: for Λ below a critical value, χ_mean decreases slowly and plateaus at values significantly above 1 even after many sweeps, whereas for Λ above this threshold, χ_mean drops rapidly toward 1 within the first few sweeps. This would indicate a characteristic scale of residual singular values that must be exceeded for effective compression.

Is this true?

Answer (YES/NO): NO